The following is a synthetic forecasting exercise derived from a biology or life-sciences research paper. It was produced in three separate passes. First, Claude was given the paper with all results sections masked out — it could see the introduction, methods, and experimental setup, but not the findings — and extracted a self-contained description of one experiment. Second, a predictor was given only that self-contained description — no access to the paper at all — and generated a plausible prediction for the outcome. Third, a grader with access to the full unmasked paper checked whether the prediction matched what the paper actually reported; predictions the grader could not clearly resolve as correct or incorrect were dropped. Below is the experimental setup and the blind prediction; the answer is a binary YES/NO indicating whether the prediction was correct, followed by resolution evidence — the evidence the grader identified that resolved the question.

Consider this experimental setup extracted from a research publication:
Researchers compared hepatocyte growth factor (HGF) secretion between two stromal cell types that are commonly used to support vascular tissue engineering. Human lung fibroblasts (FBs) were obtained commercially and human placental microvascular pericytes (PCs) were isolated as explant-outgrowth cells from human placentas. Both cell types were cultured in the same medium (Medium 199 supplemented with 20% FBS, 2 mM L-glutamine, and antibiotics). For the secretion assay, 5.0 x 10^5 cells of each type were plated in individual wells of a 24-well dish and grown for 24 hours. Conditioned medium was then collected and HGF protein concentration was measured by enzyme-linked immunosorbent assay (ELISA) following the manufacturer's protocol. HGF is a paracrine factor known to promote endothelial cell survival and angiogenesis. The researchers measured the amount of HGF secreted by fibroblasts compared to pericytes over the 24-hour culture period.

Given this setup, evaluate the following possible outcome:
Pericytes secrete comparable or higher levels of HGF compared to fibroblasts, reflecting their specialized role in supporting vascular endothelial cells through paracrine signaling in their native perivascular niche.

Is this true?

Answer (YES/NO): NO